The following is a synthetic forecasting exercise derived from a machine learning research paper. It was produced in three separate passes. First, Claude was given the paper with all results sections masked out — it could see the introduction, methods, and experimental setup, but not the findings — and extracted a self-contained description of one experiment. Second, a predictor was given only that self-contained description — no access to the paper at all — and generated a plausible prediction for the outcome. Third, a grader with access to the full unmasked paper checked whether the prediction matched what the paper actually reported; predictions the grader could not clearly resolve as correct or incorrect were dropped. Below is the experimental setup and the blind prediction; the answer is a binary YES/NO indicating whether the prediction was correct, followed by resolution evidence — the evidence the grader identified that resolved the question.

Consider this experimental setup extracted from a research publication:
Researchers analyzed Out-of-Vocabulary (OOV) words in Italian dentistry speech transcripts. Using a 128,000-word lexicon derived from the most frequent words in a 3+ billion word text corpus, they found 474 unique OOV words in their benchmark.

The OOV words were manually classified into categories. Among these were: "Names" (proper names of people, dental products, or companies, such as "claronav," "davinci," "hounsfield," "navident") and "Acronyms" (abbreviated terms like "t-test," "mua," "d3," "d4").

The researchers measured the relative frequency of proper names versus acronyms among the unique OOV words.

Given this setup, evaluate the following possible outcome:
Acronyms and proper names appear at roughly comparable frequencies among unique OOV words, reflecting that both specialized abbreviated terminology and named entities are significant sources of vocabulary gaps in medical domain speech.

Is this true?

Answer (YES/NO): NO